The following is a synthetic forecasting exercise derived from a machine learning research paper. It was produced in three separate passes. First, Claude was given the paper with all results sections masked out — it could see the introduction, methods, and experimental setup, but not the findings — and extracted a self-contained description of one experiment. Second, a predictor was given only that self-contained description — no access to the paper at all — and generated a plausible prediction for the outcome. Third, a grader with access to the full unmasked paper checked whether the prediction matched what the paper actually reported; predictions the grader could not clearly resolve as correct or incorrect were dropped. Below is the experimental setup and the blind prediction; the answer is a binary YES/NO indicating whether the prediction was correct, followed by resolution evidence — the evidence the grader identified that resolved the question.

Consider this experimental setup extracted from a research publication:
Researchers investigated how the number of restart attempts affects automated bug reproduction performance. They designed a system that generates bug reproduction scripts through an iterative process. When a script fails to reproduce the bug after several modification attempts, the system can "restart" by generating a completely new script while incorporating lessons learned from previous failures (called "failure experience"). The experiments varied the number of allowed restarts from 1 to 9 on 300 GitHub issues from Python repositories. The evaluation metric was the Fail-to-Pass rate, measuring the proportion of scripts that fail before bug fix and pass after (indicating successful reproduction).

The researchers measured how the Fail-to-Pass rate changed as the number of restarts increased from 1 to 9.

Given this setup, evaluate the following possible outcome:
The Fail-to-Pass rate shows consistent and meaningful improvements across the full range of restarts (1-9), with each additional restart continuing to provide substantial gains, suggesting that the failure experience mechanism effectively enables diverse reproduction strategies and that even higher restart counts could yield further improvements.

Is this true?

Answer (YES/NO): NO